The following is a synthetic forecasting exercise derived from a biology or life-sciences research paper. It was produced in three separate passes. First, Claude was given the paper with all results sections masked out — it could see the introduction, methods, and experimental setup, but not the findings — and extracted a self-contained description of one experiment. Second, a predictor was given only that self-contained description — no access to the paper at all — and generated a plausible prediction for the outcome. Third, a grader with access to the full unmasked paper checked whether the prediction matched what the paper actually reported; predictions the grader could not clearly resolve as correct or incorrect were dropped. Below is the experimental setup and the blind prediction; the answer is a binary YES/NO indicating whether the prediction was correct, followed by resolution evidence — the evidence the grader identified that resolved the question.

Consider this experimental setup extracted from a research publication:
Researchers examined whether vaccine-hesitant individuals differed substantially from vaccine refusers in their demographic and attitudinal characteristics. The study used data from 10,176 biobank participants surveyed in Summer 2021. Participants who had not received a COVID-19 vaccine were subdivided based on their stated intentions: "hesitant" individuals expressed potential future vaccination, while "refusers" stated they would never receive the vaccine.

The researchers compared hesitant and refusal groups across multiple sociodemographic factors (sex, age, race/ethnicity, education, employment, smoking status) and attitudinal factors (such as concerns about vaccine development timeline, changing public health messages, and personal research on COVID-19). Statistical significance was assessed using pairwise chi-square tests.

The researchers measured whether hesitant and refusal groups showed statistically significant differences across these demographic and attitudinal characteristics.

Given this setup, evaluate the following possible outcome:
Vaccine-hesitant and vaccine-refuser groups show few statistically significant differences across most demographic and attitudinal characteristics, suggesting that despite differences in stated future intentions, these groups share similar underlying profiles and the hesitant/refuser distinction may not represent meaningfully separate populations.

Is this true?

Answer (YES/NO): YES